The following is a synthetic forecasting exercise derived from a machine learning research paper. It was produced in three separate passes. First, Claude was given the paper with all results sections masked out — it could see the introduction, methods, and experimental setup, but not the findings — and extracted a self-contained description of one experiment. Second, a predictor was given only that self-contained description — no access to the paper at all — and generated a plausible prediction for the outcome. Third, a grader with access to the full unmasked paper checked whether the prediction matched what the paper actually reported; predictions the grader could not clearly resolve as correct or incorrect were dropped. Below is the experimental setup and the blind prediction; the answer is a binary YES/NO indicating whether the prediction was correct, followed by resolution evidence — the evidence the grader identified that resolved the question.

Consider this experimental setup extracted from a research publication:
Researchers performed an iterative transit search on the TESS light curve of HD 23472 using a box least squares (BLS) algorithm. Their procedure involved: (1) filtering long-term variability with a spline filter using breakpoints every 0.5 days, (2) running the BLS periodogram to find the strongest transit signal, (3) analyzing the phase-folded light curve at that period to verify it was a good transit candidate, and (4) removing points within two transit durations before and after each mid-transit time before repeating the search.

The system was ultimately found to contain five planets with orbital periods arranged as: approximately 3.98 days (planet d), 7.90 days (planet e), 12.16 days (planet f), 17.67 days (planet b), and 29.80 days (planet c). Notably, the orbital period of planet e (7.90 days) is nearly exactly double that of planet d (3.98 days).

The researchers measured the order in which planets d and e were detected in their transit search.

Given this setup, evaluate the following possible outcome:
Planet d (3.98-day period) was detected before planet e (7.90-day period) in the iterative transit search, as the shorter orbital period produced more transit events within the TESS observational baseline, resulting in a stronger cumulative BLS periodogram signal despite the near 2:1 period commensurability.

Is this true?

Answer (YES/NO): NO